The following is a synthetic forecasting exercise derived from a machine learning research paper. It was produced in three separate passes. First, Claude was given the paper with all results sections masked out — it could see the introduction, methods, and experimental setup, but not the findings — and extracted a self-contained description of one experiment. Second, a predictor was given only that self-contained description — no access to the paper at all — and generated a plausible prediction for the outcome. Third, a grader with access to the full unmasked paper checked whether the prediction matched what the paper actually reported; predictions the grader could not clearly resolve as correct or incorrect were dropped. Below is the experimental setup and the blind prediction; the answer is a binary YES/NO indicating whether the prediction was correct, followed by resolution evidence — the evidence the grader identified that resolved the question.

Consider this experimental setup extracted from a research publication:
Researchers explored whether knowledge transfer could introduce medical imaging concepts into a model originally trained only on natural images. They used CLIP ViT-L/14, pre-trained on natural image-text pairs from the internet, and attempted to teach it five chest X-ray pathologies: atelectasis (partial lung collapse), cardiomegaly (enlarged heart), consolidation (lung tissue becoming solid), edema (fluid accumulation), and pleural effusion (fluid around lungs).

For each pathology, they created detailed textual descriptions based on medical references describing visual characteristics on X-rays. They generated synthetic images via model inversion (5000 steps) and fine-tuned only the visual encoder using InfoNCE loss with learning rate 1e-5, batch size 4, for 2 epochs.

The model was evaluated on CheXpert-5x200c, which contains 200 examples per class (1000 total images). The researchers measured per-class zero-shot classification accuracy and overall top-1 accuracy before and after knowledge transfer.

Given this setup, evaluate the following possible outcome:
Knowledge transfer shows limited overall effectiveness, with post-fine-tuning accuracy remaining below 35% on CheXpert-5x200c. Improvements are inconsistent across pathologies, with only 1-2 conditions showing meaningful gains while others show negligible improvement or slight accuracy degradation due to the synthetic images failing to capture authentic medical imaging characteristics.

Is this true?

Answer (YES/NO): NO